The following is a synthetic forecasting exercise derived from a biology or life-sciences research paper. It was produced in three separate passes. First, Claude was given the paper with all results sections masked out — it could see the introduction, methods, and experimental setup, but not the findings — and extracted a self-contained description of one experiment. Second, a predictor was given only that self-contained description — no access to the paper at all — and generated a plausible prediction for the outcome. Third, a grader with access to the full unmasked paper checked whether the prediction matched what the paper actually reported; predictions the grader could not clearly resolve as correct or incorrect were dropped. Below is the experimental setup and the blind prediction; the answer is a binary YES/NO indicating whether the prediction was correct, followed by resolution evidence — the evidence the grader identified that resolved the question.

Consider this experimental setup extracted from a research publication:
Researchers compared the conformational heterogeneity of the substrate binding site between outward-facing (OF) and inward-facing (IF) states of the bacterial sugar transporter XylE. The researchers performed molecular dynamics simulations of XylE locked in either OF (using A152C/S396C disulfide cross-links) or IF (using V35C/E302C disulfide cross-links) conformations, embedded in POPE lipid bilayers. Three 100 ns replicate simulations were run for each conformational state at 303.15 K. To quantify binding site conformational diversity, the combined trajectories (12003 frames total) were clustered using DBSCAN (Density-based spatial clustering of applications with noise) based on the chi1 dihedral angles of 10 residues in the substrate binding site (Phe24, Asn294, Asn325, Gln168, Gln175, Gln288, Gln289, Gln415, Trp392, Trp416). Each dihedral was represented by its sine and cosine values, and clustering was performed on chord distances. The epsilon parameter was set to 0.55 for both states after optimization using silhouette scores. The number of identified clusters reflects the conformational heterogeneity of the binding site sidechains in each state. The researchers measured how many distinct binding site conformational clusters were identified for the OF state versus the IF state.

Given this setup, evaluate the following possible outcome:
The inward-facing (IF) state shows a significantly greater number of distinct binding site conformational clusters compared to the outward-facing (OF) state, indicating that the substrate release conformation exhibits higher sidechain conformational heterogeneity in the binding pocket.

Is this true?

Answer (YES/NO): NO